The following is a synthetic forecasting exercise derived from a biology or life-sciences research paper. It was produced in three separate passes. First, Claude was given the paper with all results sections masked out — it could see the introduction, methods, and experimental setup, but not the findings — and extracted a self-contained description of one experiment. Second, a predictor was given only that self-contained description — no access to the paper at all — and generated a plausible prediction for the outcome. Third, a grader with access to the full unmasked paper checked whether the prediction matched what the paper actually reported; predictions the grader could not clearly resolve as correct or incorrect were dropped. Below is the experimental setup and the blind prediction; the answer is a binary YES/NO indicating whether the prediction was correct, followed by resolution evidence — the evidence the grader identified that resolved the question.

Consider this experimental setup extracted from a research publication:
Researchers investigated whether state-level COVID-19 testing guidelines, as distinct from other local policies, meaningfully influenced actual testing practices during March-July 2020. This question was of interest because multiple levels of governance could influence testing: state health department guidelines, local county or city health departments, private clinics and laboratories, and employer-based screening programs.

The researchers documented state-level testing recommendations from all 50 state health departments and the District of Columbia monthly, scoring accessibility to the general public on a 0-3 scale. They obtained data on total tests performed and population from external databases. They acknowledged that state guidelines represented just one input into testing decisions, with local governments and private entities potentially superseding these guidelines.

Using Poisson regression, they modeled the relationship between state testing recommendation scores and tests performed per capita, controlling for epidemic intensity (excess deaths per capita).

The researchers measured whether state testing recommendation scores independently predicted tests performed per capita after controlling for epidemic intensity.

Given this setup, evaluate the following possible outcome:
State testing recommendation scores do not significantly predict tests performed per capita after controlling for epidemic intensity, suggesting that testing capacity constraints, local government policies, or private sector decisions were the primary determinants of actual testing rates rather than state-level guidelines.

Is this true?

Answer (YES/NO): NO